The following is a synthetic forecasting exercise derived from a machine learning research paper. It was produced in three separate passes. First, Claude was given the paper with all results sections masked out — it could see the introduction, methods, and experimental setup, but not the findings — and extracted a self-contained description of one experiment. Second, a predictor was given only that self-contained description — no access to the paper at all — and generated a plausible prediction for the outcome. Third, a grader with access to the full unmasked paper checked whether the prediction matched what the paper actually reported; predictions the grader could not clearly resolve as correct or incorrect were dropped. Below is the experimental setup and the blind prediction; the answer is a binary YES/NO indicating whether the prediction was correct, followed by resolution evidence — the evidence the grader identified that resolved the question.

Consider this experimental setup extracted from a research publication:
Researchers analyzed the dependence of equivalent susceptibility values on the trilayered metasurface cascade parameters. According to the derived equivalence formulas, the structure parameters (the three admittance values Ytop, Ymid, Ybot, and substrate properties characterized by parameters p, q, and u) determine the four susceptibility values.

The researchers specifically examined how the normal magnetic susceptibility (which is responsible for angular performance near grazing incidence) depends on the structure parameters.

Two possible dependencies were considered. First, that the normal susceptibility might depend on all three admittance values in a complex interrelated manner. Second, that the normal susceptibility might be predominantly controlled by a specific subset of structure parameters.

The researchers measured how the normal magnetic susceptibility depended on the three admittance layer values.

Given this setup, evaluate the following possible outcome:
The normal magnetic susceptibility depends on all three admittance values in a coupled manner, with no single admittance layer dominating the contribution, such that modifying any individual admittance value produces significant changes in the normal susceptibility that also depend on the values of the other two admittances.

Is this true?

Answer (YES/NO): NO